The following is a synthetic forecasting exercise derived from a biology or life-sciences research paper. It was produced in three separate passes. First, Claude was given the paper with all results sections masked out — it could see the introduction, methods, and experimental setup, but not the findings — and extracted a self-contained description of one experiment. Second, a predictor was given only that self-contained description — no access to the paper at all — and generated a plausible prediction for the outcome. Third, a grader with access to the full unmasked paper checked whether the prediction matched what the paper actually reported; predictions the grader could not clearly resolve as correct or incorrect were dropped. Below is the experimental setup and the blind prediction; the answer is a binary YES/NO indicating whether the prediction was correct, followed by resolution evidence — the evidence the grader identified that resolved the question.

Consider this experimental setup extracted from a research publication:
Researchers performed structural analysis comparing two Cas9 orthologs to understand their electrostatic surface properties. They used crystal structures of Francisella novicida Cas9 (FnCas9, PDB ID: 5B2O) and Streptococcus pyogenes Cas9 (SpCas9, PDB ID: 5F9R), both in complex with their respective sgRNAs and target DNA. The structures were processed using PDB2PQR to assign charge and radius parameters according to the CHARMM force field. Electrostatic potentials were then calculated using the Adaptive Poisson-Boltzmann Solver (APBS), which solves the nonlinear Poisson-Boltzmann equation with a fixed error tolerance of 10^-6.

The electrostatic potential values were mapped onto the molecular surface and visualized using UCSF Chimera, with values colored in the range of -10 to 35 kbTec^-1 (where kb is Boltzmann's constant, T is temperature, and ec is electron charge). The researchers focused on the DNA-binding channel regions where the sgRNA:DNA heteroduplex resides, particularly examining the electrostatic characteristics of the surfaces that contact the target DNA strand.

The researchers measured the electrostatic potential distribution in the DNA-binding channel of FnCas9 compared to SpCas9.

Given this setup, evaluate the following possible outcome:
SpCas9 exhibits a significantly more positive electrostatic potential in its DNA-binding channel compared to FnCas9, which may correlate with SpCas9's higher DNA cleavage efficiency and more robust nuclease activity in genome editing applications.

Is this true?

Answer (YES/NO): NO